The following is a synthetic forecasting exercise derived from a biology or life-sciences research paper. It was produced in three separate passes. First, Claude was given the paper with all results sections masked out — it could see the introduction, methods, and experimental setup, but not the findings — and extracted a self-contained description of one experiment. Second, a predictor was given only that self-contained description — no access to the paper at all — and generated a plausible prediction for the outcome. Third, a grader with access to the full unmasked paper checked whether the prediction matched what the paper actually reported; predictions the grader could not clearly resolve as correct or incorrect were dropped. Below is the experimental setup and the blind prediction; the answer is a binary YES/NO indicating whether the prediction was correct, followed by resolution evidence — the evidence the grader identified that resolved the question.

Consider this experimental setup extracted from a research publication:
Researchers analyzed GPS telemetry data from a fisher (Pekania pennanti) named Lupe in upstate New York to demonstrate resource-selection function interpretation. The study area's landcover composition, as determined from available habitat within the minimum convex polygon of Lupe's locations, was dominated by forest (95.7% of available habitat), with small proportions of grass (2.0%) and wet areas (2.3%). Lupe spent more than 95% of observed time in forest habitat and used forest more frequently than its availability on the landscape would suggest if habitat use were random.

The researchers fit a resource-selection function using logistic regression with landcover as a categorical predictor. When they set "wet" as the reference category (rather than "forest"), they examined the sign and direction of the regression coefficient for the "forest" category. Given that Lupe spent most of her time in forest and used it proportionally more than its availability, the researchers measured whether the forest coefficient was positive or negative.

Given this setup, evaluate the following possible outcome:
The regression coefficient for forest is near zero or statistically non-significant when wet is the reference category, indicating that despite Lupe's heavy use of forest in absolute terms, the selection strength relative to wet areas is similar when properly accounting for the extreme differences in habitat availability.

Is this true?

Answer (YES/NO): NO